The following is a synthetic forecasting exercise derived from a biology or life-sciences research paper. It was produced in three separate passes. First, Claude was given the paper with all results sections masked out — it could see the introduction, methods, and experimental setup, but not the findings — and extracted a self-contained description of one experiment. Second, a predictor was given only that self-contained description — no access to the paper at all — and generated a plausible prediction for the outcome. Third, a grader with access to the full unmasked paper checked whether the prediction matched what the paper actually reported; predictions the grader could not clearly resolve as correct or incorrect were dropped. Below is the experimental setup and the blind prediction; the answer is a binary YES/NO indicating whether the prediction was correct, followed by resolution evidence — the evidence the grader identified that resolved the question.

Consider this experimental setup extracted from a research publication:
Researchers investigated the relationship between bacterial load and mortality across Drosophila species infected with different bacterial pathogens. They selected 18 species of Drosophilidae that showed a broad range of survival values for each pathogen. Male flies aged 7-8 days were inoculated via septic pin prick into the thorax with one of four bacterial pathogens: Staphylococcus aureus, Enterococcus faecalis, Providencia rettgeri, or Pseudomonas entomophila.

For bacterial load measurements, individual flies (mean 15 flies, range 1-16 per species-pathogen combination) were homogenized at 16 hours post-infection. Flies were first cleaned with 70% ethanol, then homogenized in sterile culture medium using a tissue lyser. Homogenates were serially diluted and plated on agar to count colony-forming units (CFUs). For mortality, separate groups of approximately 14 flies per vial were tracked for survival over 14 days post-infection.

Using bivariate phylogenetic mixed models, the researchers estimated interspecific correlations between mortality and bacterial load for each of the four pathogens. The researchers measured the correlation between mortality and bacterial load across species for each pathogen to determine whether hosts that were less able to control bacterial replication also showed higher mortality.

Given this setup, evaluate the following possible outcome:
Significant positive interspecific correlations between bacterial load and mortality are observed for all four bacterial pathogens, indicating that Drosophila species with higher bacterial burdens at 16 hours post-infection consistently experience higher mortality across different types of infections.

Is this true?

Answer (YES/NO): NO